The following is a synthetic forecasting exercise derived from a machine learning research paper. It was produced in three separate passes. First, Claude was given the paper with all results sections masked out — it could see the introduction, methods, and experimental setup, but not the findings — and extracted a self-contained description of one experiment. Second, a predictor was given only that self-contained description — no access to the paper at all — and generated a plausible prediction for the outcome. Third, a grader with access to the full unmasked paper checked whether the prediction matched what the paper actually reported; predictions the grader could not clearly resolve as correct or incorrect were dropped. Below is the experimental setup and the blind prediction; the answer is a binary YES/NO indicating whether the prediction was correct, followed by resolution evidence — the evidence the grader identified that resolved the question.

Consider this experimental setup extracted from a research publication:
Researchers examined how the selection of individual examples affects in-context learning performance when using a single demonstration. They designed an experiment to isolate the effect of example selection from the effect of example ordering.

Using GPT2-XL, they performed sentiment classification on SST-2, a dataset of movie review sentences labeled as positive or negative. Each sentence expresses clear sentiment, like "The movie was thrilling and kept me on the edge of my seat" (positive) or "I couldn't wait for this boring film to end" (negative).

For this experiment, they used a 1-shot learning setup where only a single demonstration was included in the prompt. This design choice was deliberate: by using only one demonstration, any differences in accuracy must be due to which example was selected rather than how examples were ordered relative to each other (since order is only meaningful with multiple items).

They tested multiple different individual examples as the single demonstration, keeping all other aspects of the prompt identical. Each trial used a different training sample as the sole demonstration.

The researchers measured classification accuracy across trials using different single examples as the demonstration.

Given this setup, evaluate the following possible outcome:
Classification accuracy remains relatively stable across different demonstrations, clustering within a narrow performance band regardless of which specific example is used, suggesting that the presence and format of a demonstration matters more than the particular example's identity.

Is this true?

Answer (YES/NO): NO